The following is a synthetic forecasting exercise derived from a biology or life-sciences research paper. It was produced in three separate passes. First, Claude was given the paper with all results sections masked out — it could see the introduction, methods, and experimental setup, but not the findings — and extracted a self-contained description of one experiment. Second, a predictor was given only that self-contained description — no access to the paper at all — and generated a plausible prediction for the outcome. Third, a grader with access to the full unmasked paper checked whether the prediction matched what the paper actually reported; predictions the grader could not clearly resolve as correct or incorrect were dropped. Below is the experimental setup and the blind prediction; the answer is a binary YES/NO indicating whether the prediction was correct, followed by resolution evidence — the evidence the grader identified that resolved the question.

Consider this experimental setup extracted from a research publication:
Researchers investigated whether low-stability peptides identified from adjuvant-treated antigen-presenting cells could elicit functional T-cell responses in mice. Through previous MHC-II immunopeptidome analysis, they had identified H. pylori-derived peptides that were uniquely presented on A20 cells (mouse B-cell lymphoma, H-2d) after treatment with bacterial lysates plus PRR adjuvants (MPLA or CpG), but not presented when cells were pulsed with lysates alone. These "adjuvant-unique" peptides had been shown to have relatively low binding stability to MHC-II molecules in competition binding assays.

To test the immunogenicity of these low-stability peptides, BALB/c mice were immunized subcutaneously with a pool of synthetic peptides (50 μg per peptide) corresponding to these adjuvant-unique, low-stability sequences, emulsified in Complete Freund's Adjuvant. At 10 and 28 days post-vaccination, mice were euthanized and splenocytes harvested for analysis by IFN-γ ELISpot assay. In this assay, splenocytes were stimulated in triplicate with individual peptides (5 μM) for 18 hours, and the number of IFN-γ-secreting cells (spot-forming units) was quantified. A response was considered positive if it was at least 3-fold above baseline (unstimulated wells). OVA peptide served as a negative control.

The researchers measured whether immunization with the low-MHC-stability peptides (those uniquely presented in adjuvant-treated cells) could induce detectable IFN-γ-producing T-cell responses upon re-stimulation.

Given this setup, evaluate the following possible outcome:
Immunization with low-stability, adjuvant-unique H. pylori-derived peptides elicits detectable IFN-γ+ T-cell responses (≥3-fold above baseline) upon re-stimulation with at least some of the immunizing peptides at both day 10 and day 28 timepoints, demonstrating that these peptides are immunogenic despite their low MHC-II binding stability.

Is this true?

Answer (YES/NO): YES